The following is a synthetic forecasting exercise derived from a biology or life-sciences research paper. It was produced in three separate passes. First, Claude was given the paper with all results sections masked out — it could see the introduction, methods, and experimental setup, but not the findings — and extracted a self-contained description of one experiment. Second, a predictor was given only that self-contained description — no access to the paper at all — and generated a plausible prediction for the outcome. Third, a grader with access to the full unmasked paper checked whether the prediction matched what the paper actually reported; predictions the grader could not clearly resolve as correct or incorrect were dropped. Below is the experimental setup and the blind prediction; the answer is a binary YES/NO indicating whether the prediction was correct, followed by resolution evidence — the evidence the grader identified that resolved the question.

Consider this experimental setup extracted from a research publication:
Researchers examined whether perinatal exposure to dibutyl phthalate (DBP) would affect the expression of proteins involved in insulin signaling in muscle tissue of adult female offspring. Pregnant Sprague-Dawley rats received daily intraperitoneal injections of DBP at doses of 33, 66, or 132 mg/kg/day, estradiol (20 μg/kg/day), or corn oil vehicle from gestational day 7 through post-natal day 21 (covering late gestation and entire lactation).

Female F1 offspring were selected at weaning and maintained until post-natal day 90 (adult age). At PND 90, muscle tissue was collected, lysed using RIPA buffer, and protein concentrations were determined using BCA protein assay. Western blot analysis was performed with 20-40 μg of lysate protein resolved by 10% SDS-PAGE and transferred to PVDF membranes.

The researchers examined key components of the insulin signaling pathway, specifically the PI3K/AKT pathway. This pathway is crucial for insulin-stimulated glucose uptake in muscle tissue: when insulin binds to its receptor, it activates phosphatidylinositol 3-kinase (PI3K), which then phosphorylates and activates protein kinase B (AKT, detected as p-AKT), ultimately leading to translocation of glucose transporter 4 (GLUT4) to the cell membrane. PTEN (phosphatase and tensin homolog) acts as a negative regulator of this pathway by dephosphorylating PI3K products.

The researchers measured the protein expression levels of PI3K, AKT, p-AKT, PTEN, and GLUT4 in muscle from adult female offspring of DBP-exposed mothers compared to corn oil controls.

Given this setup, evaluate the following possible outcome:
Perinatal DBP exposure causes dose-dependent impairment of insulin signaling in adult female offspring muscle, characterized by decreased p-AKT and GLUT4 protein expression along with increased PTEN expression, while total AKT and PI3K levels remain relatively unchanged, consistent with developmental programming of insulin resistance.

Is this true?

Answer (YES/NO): NO